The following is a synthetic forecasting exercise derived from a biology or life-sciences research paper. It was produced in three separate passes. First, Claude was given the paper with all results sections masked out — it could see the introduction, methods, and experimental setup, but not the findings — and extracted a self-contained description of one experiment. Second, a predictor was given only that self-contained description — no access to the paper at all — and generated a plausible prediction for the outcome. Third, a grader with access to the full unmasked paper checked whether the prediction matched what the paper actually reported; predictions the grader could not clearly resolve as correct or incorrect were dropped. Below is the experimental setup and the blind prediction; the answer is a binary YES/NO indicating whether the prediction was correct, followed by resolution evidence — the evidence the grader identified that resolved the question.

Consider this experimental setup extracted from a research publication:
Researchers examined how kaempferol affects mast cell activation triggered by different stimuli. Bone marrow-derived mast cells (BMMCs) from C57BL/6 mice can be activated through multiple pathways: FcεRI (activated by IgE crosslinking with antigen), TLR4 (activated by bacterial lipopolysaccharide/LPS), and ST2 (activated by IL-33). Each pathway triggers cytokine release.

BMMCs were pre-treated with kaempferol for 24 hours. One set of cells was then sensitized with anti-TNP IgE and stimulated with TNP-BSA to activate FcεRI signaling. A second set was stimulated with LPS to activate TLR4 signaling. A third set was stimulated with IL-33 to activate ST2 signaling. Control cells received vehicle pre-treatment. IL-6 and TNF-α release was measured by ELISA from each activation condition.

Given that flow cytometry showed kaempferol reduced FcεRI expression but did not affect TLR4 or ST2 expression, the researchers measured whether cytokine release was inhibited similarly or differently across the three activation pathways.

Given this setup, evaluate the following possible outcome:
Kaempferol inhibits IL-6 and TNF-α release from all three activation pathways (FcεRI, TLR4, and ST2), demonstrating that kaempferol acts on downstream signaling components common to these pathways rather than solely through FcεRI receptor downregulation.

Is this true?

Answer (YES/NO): YES